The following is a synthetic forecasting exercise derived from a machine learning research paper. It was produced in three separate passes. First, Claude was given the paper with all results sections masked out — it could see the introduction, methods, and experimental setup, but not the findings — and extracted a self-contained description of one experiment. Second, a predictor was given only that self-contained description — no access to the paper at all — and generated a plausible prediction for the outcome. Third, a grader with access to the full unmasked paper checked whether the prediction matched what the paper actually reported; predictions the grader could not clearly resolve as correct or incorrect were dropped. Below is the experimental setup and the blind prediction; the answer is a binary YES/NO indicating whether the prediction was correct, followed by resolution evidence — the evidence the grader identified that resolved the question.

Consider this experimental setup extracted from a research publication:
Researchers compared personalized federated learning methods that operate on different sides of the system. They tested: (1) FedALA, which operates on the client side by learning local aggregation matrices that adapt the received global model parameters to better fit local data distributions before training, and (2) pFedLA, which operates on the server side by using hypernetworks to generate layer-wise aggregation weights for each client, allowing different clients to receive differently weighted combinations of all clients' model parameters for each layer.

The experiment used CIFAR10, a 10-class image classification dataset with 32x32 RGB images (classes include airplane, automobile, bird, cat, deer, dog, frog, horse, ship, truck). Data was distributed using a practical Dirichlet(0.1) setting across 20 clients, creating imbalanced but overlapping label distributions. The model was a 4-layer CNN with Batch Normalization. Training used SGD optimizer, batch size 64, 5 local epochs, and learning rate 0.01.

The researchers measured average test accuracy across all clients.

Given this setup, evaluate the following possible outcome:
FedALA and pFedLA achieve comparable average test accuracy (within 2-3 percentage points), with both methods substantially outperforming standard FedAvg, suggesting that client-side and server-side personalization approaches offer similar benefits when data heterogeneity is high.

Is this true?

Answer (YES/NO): YES